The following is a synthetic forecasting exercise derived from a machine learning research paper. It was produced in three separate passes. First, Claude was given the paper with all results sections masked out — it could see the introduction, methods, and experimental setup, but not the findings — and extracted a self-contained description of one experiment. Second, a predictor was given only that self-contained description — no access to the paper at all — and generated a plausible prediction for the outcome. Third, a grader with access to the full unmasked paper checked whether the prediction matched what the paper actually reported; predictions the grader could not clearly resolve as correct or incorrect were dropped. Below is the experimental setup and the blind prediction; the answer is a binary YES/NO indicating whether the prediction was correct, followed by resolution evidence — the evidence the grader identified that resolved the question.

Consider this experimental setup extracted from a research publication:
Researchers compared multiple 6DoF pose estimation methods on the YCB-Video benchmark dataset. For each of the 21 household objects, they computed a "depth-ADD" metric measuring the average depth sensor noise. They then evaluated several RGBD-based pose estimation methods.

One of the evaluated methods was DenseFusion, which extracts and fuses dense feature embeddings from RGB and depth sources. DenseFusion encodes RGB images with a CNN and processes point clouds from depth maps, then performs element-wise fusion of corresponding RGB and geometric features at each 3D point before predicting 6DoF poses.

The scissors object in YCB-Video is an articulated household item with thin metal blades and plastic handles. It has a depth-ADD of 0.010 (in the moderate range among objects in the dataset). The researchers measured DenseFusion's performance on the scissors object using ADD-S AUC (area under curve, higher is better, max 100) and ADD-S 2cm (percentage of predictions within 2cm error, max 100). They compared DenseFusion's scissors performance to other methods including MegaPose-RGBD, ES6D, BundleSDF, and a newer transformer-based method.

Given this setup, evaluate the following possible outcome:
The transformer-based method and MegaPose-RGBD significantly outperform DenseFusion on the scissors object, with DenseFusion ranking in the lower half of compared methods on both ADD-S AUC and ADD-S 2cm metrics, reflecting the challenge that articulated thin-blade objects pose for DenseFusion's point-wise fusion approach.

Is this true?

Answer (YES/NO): NO